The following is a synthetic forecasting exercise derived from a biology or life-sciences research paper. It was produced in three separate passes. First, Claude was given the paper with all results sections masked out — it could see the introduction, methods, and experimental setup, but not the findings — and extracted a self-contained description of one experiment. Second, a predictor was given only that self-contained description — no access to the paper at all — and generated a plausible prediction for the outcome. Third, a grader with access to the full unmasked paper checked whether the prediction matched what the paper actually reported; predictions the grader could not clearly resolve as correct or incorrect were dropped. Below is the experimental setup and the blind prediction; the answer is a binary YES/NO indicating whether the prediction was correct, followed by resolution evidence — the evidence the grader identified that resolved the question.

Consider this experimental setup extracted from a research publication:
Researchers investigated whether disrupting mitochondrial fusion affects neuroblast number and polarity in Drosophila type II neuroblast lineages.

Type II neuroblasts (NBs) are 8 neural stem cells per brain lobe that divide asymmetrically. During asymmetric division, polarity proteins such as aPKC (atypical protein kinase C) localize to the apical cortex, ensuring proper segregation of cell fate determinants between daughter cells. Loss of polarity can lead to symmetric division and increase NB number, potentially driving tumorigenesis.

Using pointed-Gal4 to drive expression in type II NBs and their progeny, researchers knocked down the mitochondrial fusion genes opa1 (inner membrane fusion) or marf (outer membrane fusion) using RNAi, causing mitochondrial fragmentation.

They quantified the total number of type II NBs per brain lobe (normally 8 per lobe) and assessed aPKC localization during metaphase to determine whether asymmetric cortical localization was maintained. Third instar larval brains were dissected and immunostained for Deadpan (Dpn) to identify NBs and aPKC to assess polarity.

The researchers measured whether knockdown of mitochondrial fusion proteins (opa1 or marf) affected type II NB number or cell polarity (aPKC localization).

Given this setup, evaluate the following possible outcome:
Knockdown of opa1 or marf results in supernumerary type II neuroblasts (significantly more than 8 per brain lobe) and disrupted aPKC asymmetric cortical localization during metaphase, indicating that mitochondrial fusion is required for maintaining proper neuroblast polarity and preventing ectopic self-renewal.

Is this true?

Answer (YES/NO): NO